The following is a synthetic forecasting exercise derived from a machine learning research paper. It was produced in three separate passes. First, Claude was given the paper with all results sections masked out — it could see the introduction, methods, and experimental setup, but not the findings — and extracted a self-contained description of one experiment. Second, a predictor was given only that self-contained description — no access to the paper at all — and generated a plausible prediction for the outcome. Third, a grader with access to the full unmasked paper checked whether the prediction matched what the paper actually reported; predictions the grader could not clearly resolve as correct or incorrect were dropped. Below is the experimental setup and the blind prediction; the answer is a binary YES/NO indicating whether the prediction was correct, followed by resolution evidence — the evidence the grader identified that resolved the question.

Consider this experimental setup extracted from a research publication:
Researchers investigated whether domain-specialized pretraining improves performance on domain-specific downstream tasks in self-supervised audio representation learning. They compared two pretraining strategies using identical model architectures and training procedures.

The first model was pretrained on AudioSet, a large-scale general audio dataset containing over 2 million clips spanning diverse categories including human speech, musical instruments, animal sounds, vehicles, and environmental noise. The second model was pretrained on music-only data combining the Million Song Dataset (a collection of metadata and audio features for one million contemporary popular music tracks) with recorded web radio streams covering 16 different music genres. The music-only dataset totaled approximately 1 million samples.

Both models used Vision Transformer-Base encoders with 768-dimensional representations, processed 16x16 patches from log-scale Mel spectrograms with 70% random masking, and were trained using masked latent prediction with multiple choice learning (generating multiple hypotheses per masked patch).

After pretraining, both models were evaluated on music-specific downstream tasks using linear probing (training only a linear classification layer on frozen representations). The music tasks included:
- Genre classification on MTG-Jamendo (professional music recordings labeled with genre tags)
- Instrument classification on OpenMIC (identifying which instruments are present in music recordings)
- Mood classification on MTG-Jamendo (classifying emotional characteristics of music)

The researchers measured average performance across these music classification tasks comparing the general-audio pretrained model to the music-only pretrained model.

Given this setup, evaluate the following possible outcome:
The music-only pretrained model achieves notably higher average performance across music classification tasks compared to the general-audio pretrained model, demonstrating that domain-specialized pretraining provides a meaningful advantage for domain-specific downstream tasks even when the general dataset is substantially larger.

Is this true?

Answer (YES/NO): NO